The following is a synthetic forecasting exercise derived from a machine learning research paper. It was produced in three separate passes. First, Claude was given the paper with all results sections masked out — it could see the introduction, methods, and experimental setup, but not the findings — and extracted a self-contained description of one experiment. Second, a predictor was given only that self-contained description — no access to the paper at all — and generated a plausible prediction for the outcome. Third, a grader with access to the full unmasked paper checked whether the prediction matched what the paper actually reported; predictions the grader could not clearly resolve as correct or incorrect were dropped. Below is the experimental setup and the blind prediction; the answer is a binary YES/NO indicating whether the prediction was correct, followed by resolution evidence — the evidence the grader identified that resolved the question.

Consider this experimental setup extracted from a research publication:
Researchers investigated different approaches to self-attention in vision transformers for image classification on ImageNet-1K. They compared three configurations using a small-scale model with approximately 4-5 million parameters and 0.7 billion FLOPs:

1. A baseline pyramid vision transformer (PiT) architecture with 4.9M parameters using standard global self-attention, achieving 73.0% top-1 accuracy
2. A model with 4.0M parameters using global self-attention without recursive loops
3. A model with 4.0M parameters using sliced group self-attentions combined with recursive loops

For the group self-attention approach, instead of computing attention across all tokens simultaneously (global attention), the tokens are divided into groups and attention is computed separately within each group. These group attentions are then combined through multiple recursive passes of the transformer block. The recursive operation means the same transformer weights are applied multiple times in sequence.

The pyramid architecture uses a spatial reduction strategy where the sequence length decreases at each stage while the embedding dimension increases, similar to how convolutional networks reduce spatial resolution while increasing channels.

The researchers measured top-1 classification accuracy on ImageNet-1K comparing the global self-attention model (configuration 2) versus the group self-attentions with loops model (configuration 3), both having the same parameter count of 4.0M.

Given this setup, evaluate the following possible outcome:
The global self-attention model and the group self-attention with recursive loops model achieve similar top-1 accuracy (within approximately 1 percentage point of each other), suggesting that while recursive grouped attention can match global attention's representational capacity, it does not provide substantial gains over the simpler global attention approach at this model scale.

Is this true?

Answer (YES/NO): YES